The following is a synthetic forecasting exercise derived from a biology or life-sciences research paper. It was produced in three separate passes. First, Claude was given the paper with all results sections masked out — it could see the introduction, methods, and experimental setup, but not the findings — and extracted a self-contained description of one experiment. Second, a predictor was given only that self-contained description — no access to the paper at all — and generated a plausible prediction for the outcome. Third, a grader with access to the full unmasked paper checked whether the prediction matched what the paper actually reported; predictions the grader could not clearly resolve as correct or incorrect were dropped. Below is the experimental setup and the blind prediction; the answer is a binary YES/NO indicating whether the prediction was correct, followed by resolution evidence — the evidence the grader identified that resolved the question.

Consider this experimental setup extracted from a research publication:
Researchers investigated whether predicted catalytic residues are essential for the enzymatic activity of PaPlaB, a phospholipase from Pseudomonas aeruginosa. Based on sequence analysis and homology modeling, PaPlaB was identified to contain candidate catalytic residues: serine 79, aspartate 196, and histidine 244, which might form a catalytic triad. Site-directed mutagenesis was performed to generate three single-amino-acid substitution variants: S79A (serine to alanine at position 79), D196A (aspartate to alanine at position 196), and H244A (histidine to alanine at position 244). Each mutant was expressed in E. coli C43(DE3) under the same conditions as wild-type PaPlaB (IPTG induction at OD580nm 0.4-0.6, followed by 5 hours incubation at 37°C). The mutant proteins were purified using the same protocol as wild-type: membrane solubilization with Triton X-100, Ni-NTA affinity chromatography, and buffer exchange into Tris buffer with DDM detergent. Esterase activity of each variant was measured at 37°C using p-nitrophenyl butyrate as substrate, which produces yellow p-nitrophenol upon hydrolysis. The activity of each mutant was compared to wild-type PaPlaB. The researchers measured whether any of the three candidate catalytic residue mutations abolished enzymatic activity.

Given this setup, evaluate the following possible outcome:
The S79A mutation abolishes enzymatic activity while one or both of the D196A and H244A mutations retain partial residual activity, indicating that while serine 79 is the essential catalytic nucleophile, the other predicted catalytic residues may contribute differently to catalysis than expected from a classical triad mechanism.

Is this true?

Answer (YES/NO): NO